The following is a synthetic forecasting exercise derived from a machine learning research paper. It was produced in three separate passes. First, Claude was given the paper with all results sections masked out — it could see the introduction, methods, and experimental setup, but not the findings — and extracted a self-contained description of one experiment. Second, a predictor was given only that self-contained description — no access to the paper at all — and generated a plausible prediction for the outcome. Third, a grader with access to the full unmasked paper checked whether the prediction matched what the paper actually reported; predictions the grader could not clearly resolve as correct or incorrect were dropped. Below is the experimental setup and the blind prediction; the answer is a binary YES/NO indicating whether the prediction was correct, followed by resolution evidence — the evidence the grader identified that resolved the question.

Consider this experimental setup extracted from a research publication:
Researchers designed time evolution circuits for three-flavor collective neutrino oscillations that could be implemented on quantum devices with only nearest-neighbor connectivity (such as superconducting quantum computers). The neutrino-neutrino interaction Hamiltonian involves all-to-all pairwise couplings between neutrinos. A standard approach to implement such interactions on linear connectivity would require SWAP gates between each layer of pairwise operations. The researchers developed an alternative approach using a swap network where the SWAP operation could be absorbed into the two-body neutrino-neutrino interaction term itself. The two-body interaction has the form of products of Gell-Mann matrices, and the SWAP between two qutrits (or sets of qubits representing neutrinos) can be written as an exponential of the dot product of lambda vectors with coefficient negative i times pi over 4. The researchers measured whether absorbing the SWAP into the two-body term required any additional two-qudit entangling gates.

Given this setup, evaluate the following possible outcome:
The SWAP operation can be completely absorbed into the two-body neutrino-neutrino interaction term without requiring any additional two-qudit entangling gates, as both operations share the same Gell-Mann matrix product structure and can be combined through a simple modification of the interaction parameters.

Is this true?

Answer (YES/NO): YES